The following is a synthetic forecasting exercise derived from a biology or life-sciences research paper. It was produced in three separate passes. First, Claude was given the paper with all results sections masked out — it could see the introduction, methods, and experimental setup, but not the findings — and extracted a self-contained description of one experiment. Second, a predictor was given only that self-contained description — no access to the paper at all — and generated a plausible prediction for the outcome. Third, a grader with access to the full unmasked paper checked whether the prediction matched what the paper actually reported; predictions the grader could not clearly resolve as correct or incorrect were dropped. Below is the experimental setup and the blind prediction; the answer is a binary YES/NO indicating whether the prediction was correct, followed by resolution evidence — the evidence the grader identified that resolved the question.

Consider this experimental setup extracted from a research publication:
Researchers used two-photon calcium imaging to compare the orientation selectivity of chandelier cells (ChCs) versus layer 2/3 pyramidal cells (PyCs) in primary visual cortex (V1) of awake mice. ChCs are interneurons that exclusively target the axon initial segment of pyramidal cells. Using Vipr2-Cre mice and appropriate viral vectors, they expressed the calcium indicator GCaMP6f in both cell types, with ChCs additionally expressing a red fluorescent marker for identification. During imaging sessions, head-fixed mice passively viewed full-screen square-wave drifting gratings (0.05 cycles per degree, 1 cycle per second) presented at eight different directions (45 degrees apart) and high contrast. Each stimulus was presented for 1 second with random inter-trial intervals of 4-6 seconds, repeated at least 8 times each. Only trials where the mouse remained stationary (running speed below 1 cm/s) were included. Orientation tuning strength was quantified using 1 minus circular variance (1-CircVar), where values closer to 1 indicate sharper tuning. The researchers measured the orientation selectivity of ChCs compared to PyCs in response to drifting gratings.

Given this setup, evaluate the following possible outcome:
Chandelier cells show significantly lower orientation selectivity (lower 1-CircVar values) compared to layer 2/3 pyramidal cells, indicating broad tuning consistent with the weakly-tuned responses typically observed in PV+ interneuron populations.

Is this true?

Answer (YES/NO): YES